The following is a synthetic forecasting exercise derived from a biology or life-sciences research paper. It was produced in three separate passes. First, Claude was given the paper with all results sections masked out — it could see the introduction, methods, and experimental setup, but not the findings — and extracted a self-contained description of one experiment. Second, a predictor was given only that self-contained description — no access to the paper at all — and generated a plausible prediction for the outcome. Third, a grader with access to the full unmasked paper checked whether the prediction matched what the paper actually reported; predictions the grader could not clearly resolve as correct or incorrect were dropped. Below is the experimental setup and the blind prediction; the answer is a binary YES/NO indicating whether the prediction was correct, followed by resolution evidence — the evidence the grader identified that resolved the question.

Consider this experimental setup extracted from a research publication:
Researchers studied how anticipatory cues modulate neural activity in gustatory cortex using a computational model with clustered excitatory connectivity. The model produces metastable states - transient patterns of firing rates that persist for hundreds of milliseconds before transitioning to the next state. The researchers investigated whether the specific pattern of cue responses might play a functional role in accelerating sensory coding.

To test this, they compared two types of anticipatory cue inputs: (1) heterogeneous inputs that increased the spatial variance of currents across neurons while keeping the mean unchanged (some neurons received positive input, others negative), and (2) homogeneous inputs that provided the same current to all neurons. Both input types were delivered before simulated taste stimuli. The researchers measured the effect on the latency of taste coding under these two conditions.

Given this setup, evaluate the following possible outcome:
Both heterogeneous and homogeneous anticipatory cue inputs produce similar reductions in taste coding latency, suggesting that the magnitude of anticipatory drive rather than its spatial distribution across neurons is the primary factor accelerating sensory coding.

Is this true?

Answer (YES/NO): NO